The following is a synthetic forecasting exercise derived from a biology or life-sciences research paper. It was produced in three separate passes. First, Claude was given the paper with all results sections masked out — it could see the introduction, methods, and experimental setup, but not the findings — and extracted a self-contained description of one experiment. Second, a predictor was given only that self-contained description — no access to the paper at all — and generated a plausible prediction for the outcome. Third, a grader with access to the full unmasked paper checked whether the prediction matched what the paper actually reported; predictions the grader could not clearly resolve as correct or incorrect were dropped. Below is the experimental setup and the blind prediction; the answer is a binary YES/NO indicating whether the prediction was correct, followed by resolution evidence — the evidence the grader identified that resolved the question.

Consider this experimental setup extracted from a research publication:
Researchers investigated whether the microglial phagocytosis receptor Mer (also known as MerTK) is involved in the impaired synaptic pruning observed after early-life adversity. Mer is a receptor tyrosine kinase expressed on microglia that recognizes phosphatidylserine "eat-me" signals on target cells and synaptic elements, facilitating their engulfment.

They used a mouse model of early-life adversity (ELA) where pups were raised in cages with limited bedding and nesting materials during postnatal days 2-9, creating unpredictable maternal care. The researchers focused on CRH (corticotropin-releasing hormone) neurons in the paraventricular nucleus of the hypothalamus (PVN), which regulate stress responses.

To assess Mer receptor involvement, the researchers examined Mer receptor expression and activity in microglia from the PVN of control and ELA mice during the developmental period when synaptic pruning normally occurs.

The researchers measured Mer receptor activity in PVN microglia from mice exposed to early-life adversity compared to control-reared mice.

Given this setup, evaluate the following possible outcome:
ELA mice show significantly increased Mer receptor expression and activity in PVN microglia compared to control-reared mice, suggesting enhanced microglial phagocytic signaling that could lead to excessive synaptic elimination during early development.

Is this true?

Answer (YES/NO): NO